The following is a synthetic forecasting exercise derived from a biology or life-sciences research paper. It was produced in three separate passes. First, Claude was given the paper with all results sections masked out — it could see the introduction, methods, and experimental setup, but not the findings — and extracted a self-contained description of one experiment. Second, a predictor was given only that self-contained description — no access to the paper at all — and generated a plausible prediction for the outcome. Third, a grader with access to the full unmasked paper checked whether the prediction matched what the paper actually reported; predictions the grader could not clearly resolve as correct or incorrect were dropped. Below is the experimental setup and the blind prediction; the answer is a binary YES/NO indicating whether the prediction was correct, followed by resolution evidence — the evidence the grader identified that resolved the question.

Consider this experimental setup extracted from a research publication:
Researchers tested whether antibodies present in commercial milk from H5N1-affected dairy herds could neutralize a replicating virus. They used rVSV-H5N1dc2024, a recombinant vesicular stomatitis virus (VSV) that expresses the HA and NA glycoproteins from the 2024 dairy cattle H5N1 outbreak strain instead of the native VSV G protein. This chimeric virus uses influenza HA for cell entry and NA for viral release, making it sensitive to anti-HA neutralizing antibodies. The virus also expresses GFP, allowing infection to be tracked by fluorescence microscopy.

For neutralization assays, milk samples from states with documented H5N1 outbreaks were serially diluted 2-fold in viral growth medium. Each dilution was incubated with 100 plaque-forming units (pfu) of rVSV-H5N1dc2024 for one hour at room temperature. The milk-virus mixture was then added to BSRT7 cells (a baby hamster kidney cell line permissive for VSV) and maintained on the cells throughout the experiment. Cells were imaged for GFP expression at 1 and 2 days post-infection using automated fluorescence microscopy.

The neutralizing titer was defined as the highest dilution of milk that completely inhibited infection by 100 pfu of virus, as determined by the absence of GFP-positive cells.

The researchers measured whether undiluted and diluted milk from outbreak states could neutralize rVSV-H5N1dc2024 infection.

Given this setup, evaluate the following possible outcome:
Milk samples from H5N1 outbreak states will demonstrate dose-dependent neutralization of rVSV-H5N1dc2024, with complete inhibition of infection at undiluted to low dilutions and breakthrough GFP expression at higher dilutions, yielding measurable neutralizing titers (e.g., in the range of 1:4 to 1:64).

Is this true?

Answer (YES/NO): NO